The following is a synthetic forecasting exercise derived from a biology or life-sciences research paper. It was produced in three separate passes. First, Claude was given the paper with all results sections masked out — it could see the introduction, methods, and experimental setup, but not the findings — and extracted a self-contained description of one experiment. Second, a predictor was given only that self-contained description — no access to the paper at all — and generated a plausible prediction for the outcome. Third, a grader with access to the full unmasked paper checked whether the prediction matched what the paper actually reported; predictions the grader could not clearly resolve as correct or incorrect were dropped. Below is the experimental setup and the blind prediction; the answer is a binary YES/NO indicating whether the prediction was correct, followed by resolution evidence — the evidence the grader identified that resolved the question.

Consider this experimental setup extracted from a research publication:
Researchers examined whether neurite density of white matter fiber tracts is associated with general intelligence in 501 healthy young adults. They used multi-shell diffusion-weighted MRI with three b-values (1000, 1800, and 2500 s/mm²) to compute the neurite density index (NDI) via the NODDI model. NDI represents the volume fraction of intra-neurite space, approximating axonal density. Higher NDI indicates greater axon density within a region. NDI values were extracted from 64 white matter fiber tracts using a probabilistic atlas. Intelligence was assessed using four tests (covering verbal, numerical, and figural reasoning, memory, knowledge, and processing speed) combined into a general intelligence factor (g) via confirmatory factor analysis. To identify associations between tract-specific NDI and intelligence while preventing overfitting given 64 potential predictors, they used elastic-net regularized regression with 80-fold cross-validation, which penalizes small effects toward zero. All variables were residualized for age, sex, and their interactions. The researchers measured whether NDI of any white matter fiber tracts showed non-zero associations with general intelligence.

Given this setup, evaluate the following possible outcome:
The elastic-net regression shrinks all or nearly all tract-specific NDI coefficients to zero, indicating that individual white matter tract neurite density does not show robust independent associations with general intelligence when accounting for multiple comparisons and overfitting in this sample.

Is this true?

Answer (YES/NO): NO